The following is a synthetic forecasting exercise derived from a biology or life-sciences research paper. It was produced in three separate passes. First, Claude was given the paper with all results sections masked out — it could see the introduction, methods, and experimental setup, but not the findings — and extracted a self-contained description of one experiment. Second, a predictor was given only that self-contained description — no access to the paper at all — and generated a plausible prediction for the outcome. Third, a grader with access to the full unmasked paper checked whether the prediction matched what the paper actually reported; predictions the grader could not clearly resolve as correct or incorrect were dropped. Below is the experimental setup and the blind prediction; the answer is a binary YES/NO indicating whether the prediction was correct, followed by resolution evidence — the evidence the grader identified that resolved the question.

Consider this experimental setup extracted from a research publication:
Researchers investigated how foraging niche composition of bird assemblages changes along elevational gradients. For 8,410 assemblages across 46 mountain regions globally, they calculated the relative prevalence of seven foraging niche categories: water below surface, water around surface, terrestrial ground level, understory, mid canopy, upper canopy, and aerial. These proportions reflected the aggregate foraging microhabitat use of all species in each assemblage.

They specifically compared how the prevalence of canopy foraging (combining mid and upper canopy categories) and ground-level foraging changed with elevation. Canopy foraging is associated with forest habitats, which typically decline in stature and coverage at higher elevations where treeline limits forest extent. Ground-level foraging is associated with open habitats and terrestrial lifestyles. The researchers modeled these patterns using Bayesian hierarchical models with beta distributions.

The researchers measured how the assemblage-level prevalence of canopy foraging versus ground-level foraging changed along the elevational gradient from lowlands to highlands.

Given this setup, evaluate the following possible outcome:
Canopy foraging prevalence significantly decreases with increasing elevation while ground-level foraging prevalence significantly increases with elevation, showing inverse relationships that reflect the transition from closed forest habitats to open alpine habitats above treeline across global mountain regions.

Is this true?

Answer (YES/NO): NO